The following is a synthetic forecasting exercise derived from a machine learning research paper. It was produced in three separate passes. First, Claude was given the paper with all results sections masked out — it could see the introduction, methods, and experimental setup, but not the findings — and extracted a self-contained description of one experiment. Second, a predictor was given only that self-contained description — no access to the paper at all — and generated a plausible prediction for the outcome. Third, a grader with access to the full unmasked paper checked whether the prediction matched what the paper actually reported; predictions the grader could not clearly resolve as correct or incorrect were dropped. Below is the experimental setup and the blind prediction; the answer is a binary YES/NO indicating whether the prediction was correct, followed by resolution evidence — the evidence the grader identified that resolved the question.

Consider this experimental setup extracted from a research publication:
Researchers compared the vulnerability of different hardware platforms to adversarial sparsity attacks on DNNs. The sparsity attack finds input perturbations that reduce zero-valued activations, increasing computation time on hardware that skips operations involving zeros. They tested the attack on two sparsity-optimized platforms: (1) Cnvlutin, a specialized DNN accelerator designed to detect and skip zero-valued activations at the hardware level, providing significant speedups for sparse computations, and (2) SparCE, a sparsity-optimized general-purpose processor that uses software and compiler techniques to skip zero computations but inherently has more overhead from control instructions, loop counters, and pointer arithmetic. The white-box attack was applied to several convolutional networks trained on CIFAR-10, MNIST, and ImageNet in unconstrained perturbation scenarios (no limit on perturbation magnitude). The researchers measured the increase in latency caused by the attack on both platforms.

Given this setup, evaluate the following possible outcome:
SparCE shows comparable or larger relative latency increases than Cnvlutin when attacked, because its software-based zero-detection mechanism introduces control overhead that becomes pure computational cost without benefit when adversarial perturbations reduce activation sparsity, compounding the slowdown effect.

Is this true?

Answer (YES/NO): NO